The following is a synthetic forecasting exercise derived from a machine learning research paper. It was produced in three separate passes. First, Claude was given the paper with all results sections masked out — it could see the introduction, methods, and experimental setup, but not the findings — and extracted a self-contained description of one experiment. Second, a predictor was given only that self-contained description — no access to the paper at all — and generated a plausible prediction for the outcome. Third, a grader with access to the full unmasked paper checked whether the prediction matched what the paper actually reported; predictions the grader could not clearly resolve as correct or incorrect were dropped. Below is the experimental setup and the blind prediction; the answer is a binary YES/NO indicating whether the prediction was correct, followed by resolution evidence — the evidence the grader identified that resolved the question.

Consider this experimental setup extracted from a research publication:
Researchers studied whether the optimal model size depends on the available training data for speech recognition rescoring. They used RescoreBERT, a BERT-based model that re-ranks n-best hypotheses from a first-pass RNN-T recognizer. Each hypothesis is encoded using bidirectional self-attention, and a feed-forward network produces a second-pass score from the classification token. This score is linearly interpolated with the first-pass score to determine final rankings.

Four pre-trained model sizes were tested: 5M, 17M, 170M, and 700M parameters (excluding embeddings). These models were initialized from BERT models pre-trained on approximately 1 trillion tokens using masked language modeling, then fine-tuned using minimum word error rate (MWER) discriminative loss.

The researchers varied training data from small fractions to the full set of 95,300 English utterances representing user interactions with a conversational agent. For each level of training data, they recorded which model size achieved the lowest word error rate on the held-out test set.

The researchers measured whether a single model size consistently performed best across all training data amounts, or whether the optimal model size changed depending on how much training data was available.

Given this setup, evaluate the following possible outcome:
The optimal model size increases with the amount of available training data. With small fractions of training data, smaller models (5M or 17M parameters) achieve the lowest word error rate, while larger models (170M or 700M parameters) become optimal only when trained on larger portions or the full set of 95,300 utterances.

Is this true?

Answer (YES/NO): NO